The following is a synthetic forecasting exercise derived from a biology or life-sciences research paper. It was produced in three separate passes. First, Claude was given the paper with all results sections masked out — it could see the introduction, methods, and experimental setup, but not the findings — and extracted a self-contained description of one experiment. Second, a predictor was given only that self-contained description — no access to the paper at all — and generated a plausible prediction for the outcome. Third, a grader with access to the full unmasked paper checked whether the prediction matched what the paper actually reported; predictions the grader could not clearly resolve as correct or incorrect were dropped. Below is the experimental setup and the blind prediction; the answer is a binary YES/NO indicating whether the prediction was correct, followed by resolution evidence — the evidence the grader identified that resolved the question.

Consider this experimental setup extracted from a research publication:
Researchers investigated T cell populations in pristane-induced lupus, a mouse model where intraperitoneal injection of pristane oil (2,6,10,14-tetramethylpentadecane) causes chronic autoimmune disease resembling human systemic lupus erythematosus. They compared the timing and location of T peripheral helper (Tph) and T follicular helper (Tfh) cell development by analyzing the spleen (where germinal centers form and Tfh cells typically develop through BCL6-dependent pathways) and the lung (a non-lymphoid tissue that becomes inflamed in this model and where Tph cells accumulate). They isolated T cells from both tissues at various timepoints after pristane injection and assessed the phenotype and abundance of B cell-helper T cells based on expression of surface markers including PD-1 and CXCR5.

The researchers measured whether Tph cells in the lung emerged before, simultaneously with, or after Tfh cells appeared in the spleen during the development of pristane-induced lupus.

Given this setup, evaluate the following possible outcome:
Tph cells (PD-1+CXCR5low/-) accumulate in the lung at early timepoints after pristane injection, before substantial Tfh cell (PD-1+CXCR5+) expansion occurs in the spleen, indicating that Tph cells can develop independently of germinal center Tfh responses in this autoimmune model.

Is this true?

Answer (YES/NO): NO